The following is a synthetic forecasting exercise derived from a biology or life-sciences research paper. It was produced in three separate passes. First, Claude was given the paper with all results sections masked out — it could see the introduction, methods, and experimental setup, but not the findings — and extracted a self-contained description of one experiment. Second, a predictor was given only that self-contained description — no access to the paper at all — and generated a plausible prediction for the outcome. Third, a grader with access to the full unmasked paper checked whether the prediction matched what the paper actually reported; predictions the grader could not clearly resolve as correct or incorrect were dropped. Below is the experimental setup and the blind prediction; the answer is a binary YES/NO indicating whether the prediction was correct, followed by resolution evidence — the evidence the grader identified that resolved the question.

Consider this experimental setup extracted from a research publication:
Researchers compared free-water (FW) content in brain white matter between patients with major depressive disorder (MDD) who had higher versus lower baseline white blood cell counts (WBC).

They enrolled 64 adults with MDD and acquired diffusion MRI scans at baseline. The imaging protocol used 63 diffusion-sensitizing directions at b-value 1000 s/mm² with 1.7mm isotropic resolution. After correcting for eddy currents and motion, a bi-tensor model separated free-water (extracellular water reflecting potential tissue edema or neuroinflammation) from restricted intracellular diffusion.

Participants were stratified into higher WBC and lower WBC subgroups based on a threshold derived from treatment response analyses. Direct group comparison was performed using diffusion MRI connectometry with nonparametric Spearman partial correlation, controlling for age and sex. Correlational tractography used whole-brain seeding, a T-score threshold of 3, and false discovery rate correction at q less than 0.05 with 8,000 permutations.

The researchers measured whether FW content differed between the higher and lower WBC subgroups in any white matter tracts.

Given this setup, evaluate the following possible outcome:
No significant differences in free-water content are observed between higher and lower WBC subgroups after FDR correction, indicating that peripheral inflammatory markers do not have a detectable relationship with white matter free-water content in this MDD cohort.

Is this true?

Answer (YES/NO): NO